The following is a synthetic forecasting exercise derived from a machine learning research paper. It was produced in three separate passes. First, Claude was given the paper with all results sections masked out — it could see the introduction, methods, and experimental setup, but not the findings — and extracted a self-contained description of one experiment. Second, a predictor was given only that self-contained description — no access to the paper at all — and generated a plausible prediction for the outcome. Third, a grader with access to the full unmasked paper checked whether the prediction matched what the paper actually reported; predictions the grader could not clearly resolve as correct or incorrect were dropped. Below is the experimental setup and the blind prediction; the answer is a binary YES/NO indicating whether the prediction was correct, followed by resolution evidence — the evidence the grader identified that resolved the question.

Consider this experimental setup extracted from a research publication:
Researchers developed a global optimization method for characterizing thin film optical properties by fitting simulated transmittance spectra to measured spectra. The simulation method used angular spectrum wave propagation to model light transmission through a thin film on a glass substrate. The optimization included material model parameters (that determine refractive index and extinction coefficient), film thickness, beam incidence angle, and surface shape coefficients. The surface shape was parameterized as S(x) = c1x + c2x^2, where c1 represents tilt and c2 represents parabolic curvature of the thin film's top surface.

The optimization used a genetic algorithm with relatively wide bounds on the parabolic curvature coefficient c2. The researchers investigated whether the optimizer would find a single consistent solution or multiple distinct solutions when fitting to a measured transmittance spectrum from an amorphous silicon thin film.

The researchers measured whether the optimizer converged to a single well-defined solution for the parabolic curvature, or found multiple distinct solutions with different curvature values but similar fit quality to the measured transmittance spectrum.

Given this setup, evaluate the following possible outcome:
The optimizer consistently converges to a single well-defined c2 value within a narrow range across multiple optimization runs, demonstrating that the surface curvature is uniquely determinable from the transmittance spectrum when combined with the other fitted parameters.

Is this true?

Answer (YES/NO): NO